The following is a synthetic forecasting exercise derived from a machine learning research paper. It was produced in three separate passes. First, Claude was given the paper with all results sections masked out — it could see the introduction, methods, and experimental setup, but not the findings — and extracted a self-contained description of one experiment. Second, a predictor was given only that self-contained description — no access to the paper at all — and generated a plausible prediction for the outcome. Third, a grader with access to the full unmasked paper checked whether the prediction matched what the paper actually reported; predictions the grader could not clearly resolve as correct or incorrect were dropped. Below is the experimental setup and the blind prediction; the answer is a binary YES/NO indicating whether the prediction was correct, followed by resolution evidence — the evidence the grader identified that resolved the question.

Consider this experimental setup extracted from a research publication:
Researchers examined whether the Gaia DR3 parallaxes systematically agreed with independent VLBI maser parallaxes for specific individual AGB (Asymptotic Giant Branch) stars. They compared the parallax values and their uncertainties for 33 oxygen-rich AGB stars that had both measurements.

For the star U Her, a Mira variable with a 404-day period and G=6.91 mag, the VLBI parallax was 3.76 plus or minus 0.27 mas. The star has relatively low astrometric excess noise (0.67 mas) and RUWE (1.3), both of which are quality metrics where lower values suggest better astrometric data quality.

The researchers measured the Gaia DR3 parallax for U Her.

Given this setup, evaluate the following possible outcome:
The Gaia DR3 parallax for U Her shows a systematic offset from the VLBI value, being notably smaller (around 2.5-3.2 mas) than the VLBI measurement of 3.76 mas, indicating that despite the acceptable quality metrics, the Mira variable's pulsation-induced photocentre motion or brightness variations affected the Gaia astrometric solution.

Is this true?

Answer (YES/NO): NO